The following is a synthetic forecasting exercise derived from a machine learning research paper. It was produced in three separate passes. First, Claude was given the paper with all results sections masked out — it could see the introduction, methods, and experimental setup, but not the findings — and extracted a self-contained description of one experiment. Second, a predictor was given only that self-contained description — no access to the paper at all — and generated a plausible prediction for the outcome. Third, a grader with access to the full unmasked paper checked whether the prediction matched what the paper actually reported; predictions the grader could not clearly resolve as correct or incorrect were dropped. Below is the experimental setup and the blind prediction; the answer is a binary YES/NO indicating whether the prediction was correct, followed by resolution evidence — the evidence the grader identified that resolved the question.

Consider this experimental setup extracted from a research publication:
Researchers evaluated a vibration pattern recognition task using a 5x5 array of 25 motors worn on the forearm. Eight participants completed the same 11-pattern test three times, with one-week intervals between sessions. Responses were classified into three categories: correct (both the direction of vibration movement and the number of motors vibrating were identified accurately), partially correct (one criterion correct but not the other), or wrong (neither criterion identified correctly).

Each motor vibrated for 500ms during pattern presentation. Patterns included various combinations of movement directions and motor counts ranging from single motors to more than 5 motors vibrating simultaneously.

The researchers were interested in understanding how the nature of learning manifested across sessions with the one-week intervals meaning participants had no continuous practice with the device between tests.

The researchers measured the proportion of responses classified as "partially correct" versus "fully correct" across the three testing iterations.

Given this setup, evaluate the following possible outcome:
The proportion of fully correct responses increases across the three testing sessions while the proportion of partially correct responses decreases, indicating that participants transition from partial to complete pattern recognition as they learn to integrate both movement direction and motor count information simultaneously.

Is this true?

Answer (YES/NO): NO